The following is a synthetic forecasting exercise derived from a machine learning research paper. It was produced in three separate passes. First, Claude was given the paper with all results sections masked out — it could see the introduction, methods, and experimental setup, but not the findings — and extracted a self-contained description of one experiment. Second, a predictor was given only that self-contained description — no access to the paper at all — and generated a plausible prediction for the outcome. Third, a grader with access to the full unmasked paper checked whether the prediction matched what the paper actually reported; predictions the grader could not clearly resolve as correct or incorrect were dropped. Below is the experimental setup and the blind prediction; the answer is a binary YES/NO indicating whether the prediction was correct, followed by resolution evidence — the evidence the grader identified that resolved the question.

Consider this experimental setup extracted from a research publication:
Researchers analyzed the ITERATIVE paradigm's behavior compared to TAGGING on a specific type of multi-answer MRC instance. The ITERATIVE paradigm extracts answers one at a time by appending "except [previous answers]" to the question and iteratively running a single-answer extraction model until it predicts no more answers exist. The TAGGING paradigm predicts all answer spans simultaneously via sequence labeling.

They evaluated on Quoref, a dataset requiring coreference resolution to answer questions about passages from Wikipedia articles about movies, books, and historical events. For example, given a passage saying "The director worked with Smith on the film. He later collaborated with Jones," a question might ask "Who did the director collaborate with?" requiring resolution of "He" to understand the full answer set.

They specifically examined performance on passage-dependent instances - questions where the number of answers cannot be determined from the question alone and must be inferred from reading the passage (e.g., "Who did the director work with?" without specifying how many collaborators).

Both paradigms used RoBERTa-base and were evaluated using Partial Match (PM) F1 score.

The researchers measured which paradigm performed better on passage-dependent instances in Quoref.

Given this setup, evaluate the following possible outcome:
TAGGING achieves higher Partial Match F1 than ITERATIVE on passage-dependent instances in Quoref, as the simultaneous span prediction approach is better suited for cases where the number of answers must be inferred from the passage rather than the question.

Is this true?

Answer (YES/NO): NO